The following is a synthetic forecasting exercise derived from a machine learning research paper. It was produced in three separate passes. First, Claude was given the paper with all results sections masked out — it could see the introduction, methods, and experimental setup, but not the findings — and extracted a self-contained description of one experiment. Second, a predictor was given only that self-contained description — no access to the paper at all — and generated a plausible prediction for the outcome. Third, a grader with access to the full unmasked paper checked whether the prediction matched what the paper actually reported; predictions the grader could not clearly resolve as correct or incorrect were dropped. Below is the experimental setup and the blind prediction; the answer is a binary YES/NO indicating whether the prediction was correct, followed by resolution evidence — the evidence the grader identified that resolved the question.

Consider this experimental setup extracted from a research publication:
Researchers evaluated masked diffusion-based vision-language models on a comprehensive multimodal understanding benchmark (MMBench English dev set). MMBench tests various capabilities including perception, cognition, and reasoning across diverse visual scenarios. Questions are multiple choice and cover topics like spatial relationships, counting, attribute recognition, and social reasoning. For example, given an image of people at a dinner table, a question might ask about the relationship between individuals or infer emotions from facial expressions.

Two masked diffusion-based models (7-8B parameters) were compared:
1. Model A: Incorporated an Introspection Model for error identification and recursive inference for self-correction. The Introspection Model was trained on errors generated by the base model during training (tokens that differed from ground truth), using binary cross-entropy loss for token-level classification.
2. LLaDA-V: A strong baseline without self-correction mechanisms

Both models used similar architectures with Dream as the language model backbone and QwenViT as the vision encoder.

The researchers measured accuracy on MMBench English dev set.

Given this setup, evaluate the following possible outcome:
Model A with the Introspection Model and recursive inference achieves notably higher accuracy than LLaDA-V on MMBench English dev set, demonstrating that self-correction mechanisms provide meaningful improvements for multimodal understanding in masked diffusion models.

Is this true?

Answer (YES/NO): NO